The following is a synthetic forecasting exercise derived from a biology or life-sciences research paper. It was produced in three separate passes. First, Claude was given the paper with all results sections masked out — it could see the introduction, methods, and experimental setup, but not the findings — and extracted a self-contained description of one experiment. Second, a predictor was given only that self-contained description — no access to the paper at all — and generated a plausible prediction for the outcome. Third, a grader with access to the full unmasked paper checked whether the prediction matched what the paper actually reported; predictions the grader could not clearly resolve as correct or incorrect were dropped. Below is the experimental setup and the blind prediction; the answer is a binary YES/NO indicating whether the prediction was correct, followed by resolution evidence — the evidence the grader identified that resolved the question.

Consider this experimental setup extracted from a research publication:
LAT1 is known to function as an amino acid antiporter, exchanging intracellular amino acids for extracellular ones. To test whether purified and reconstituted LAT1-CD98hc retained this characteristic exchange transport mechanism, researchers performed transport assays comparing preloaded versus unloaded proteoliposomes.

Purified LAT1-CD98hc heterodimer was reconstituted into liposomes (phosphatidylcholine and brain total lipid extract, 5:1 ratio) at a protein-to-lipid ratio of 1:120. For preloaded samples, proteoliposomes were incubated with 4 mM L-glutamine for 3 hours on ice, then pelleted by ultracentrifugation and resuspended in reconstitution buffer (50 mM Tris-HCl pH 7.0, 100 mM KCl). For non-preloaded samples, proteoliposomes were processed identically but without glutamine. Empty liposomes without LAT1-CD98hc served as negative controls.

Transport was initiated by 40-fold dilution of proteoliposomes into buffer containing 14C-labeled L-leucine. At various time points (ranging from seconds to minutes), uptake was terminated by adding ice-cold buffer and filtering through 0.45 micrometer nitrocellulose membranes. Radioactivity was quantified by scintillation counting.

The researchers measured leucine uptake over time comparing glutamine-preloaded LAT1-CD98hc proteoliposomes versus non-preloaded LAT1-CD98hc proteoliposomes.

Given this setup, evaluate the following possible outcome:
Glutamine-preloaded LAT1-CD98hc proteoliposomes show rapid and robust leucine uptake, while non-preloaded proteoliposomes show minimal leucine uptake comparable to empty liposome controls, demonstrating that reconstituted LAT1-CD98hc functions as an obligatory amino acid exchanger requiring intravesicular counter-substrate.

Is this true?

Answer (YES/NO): NO